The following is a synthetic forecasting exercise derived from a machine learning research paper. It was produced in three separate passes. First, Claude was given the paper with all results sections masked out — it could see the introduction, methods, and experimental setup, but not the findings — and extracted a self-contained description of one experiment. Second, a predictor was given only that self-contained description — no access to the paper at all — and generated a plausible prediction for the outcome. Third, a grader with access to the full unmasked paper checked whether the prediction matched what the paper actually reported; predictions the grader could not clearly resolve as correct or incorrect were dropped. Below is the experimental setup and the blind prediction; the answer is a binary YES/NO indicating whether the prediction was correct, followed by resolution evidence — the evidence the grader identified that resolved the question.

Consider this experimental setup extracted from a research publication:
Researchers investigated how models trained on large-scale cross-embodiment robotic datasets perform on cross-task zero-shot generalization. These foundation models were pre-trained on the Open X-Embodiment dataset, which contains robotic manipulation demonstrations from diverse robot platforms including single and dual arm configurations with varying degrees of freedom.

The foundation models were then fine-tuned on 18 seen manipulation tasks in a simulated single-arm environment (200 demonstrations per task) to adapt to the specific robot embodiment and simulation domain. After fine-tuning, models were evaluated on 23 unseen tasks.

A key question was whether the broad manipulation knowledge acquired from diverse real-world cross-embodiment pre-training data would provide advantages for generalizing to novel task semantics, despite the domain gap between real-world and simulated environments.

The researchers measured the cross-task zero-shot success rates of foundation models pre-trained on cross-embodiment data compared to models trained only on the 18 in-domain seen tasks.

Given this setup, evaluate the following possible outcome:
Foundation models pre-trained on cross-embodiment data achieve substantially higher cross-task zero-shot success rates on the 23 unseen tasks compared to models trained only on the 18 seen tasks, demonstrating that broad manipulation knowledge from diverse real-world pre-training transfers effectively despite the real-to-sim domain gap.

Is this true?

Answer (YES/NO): NO